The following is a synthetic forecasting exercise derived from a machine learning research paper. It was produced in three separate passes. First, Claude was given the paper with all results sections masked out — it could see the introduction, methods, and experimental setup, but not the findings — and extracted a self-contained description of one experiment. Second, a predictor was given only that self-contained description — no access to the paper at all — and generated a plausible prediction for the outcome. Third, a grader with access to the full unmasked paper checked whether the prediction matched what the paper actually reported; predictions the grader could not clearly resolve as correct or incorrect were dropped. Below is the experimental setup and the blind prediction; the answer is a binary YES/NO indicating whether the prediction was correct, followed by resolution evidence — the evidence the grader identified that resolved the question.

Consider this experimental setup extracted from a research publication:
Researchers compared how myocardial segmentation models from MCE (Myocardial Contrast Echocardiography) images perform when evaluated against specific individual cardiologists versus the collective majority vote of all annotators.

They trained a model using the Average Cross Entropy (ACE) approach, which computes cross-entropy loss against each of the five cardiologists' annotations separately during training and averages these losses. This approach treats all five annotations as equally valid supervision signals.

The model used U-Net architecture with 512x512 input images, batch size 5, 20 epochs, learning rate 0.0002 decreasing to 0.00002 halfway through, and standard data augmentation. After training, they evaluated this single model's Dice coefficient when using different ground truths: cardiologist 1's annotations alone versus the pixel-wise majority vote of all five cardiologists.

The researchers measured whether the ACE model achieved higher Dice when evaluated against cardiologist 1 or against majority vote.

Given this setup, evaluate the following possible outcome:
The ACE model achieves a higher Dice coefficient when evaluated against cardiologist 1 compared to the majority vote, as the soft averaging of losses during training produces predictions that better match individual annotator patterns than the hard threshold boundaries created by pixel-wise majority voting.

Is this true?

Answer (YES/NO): NO